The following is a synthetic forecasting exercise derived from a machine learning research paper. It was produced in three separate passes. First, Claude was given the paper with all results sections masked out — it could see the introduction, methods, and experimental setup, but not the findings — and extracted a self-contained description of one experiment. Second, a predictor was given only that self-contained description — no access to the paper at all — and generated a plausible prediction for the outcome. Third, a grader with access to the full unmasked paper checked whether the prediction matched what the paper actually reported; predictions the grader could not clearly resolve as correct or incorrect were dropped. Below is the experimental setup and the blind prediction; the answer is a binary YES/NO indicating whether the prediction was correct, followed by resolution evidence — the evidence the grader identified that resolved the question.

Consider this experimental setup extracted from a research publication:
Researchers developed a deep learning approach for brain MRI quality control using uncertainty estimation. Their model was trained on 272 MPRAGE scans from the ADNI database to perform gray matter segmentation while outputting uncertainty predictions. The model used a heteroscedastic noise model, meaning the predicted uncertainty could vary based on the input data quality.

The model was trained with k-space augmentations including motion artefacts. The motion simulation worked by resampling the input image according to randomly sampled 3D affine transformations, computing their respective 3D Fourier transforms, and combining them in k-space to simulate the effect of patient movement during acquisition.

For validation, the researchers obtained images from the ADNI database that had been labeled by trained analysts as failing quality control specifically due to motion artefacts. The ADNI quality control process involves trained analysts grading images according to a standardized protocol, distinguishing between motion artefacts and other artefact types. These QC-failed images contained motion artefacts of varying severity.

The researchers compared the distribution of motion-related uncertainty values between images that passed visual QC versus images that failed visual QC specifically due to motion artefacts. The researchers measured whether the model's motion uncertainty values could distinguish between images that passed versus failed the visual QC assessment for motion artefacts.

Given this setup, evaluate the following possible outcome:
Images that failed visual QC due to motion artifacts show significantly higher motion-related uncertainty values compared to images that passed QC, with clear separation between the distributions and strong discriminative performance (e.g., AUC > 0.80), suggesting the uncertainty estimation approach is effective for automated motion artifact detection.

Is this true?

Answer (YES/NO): NO